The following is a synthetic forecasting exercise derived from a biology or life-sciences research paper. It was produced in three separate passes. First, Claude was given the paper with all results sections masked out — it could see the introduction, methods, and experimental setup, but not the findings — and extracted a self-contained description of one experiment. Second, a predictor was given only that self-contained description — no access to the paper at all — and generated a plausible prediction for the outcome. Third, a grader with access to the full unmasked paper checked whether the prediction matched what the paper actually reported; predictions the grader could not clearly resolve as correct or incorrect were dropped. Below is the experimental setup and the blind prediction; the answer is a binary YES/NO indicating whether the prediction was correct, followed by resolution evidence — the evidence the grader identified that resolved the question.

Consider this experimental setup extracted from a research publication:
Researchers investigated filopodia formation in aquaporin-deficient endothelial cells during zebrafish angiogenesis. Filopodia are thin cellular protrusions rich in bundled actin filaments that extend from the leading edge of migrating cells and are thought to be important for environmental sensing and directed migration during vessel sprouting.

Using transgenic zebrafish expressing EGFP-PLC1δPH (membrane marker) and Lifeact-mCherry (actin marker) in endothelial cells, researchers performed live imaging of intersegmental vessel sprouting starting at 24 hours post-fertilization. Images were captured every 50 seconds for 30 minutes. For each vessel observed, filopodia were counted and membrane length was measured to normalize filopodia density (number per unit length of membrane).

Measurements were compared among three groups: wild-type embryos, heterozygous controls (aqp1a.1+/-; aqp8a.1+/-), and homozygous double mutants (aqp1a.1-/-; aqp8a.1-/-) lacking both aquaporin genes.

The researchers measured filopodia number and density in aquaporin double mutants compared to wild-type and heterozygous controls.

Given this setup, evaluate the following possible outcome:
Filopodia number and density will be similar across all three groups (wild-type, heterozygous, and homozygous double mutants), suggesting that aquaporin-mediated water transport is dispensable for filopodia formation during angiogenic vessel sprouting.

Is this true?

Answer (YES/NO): NO